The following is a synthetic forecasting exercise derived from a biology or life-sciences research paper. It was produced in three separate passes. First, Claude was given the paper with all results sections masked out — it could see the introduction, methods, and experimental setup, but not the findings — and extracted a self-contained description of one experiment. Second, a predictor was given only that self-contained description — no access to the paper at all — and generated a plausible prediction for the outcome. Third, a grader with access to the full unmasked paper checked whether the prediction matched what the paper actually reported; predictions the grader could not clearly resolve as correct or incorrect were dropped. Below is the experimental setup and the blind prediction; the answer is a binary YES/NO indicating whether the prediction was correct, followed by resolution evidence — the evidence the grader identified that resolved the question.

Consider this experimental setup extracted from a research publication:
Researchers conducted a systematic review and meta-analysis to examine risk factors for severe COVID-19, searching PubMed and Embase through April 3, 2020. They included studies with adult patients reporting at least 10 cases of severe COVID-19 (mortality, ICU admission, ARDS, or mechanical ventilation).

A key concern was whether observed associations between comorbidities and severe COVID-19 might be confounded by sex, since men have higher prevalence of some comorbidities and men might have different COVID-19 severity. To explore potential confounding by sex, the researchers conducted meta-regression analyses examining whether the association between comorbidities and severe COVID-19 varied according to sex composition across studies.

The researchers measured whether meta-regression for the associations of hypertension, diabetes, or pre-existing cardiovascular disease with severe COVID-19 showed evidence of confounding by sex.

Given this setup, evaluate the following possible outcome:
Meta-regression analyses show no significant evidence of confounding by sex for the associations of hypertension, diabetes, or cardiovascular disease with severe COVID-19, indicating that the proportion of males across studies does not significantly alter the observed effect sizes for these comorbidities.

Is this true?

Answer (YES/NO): YES